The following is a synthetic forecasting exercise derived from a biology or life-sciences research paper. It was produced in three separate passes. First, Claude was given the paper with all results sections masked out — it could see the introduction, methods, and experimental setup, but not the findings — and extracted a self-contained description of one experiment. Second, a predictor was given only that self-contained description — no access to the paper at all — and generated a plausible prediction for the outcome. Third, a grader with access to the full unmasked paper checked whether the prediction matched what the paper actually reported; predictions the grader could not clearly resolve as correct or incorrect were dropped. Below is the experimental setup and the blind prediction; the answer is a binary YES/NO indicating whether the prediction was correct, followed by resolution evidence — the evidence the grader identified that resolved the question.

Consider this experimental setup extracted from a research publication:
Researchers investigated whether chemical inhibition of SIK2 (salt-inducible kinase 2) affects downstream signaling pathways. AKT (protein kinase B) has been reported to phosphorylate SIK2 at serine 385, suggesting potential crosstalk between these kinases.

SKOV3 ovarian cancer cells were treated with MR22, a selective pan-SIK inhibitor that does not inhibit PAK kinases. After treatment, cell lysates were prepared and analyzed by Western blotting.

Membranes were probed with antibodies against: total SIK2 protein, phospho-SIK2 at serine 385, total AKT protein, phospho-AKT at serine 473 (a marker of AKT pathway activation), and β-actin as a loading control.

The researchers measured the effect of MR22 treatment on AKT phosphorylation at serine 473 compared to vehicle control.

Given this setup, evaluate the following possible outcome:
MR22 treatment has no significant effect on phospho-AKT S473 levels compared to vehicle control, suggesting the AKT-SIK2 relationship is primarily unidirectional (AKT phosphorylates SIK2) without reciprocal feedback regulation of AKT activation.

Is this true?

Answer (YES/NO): NO